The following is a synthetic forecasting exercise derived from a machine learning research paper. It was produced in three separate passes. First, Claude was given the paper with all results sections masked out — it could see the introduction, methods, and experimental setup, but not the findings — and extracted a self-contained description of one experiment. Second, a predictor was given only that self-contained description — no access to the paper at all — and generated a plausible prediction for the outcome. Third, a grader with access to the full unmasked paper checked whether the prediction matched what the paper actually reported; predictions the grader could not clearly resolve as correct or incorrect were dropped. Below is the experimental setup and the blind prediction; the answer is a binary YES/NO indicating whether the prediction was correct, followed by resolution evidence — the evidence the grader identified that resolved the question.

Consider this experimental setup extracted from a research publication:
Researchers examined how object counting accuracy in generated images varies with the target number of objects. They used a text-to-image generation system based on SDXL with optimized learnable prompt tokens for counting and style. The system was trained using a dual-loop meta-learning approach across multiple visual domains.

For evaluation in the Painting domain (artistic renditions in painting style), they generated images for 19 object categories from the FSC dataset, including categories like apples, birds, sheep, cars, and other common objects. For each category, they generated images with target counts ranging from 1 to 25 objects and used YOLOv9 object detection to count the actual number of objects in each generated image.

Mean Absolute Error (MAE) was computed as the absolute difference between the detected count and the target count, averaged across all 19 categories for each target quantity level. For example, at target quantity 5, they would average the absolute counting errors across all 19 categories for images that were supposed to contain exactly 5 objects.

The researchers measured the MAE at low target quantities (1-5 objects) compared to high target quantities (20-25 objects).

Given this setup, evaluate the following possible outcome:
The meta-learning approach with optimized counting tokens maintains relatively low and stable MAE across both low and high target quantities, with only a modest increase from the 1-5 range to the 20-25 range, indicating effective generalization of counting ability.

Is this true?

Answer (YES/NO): NO